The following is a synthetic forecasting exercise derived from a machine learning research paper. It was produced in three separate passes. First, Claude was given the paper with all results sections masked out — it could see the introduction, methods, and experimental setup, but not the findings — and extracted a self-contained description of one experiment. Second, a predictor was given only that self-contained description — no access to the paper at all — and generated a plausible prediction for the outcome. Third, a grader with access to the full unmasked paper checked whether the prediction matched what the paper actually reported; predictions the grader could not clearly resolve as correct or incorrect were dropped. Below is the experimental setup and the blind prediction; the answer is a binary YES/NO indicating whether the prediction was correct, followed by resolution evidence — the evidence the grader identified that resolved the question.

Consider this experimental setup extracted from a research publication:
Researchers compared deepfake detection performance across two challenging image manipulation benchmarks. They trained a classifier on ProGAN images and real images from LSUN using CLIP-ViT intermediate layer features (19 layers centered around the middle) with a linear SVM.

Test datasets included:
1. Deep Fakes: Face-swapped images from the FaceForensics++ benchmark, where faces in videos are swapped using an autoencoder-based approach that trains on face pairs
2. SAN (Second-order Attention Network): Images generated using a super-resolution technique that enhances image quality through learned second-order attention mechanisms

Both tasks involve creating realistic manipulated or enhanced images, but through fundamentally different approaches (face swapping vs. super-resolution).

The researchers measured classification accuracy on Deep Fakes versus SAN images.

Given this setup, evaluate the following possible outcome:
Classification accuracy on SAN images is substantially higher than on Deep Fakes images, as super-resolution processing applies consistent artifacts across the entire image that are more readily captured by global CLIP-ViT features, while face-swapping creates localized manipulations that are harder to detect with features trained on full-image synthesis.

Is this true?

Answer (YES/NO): NO